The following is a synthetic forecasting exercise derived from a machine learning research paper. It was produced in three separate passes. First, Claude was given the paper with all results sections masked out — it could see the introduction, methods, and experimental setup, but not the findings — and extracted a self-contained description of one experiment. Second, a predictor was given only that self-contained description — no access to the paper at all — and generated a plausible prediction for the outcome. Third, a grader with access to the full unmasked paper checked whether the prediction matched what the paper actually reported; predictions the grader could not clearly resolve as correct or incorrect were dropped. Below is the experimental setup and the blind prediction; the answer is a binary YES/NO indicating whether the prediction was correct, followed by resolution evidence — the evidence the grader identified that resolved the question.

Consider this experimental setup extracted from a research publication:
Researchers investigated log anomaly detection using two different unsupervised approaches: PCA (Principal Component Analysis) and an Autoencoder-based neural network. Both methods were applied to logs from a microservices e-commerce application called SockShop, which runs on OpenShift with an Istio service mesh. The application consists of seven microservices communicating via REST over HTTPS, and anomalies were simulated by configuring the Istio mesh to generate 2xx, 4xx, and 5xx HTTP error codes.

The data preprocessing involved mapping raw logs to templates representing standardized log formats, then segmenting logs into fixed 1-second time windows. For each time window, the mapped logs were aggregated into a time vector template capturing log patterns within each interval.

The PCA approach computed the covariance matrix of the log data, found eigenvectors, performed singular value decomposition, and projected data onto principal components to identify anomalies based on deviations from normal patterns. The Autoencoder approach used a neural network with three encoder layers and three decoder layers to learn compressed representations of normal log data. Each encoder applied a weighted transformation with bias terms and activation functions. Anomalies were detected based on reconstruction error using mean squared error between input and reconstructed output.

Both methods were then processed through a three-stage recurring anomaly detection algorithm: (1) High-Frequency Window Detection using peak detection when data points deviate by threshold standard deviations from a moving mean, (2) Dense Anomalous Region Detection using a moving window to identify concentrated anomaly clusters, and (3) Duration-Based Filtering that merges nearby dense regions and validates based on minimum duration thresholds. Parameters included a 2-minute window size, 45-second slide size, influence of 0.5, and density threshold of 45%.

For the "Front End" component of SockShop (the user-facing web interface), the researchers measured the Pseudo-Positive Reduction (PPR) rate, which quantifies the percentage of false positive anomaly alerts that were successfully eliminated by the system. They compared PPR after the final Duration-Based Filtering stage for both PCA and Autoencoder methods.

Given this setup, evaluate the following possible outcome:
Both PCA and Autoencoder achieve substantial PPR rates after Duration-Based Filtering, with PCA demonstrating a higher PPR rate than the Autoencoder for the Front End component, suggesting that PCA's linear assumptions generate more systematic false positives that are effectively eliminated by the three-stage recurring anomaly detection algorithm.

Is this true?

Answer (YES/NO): YES